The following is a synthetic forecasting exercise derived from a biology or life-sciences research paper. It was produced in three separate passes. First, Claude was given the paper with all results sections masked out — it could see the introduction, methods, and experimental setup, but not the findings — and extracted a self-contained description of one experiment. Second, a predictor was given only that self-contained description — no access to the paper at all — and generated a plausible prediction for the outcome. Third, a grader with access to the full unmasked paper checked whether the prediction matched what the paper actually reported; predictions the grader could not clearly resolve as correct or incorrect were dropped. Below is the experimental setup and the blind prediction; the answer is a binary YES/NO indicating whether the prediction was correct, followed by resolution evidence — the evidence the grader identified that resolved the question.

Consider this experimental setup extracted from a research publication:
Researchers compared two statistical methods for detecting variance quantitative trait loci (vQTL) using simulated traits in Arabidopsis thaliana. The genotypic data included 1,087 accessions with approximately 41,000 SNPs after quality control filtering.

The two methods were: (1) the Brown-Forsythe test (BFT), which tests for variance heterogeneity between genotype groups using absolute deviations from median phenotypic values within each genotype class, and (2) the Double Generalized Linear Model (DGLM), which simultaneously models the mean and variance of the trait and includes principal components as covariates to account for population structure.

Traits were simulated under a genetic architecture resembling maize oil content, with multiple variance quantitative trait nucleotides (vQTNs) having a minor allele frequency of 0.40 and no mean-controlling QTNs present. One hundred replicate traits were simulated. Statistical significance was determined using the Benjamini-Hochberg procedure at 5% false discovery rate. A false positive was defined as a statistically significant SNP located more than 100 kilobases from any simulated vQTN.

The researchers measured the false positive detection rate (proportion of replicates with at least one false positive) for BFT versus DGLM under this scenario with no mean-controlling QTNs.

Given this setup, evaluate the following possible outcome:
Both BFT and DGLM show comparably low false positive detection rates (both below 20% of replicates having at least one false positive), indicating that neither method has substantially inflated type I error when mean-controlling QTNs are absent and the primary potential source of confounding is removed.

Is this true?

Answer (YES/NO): YES